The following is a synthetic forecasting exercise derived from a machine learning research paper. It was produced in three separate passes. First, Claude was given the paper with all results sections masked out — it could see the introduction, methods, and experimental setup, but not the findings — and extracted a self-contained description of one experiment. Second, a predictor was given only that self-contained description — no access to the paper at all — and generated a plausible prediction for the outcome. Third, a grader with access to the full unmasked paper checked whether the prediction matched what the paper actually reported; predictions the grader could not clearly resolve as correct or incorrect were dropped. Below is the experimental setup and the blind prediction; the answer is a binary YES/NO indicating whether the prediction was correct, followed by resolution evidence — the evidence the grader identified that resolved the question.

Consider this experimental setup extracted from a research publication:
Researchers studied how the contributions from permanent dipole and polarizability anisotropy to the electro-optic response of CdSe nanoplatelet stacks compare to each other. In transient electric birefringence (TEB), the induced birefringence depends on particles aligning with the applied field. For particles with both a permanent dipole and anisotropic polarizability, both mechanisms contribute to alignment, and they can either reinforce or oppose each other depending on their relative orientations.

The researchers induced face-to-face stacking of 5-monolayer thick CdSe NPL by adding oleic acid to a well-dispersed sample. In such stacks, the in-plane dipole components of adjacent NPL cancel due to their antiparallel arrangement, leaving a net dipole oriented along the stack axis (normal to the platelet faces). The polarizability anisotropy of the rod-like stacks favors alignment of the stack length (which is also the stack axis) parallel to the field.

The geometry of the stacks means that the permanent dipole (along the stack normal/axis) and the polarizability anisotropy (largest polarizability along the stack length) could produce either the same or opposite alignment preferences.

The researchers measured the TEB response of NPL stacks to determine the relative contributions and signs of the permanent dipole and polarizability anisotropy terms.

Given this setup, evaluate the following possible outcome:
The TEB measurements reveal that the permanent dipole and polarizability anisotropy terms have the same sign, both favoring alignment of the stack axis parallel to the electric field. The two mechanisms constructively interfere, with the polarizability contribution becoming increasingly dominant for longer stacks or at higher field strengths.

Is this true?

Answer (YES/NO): NO